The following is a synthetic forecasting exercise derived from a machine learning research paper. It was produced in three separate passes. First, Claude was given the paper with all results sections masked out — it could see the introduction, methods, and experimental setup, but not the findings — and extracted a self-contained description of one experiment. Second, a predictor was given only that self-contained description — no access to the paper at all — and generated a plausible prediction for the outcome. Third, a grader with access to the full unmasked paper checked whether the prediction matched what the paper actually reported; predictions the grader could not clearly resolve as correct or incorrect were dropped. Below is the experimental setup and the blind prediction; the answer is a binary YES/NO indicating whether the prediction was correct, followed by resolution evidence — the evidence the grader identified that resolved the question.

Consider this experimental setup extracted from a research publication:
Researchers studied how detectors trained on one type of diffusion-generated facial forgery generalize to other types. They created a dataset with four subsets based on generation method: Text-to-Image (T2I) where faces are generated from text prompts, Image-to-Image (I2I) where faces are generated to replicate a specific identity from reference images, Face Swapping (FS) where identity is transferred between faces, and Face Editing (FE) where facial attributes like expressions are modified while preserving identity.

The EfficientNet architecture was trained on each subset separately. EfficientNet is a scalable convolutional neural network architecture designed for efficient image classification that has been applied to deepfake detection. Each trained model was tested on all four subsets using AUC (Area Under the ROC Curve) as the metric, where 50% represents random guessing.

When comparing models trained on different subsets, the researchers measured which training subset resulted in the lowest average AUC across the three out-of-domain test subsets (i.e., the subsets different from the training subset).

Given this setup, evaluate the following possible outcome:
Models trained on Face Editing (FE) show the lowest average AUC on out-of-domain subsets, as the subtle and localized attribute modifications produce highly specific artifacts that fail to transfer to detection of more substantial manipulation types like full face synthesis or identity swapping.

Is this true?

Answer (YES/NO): NO